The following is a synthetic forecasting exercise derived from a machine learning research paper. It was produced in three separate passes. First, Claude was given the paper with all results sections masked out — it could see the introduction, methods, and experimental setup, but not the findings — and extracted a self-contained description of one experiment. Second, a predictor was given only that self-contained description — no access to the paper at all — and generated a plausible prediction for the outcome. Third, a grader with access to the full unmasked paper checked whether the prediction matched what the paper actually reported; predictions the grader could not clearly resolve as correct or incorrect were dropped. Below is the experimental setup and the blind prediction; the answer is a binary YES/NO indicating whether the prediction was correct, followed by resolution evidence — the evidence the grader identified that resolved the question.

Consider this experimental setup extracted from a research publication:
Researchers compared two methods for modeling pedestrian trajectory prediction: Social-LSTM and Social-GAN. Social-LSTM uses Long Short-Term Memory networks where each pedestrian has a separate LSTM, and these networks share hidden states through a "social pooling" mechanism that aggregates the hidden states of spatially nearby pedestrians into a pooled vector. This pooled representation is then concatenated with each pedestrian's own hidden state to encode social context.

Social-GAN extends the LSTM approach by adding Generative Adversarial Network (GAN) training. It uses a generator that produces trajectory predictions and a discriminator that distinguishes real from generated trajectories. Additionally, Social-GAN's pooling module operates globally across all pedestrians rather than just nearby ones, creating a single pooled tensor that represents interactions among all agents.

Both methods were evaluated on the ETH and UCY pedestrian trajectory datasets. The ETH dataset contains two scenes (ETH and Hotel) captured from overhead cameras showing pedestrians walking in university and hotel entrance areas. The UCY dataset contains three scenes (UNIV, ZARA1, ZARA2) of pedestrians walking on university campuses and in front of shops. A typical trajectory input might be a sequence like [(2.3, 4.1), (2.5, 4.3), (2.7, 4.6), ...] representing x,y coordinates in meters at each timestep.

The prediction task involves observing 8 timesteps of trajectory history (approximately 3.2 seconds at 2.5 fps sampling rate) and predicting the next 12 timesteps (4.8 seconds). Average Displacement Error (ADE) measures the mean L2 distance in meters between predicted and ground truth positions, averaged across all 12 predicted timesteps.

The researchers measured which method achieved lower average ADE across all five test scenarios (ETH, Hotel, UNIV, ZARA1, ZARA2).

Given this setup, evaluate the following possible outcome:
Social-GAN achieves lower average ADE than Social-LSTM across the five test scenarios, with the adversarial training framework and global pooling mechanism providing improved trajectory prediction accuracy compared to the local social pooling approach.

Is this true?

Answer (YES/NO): YES